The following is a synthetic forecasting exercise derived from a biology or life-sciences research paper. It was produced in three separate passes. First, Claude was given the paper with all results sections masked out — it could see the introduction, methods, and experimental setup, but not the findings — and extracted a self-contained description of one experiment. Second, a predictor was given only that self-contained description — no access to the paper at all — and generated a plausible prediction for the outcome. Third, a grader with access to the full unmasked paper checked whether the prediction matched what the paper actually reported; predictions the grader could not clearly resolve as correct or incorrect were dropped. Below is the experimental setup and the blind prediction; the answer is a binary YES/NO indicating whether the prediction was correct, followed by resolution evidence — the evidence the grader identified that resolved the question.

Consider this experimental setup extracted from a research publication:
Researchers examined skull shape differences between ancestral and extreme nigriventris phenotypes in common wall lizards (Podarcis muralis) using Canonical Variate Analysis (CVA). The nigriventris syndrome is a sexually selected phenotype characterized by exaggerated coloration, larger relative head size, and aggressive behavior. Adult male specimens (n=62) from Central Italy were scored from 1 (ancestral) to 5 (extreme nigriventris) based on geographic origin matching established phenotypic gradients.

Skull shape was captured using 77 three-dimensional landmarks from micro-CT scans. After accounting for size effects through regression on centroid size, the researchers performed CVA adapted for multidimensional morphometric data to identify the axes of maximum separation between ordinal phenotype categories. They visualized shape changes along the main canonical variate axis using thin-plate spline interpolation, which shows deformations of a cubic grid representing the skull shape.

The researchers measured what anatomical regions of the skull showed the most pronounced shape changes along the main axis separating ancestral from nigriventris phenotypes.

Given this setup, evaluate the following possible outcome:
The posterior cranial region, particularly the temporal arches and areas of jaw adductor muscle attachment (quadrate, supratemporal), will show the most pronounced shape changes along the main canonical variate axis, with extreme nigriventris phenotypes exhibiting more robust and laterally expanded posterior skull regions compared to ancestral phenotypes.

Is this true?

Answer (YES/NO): NO